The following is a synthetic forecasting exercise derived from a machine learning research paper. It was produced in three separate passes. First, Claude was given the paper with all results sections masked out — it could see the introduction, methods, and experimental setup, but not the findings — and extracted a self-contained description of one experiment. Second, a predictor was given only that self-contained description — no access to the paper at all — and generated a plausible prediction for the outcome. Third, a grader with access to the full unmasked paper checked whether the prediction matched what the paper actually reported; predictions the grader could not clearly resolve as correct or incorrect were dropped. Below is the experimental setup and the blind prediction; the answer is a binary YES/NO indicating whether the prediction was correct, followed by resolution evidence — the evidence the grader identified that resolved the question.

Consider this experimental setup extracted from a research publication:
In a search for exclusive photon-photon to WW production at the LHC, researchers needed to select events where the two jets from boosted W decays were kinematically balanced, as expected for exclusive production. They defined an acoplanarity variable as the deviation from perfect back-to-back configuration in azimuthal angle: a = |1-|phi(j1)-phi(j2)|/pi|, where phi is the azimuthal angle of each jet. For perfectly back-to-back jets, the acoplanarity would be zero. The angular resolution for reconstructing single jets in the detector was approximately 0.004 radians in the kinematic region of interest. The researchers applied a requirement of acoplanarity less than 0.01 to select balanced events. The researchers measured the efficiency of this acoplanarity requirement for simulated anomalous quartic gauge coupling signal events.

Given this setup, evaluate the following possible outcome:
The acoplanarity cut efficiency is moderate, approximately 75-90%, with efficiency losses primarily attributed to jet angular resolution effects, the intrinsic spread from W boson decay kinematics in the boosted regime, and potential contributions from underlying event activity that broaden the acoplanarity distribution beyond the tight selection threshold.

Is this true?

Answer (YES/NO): NO